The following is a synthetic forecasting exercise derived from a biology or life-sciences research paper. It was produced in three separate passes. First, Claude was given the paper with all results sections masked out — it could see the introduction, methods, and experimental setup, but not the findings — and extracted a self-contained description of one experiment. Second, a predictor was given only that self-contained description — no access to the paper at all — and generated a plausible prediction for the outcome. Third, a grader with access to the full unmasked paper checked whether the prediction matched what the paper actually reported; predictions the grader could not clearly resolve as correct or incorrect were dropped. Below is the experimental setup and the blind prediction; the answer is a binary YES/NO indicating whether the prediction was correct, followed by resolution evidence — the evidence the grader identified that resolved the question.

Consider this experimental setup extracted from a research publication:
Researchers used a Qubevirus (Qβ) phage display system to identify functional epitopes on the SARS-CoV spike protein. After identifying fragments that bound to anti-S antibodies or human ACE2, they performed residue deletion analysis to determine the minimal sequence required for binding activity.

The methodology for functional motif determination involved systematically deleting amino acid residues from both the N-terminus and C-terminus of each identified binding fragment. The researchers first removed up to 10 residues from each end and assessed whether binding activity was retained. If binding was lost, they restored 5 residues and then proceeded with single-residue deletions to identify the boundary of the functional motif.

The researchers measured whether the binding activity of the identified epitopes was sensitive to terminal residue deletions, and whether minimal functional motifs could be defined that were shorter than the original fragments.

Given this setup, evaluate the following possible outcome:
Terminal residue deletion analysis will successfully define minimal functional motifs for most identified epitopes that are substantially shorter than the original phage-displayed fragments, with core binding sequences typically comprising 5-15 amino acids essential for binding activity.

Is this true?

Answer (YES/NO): NO